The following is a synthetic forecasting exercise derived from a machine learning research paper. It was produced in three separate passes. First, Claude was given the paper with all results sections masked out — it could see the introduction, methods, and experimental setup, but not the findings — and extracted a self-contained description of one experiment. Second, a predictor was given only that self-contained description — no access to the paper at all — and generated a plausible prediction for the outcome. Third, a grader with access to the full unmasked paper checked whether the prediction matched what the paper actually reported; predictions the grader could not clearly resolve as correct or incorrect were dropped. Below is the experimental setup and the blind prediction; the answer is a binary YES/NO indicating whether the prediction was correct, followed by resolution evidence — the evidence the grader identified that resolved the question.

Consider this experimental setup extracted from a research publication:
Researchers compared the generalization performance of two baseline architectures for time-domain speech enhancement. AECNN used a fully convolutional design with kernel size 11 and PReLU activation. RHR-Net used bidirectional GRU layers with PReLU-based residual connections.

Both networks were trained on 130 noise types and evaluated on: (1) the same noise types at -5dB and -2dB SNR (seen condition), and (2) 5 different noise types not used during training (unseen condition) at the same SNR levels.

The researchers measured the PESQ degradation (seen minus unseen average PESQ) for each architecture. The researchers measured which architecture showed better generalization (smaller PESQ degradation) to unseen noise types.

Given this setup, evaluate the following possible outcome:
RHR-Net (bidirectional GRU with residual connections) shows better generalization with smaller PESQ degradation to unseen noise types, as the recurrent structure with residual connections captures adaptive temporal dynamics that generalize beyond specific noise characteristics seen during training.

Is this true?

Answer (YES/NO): YES